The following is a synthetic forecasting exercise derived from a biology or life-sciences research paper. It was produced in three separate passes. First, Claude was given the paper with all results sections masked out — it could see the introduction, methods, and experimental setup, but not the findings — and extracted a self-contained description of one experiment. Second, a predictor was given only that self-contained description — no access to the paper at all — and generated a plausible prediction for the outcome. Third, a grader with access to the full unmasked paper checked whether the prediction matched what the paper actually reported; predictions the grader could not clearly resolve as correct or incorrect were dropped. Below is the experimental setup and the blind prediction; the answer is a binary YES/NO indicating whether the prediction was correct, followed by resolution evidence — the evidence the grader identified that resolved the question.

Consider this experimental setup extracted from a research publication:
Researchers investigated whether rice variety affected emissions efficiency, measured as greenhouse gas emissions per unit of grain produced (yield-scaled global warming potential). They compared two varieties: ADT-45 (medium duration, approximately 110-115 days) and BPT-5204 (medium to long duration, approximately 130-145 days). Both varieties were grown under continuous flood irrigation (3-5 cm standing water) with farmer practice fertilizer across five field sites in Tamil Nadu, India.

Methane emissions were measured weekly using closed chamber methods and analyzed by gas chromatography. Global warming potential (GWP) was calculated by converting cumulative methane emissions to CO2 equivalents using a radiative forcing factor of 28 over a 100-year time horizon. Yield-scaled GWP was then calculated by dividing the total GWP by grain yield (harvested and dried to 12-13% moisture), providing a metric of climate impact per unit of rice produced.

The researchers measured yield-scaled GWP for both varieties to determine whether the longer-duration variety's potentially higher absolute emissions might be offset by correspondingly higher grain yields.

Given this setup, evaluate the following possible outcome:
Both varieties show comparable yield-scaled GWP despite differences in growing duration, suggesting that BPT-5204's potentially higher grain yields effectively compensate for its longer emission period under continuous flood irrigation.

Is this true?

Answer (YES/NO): NO